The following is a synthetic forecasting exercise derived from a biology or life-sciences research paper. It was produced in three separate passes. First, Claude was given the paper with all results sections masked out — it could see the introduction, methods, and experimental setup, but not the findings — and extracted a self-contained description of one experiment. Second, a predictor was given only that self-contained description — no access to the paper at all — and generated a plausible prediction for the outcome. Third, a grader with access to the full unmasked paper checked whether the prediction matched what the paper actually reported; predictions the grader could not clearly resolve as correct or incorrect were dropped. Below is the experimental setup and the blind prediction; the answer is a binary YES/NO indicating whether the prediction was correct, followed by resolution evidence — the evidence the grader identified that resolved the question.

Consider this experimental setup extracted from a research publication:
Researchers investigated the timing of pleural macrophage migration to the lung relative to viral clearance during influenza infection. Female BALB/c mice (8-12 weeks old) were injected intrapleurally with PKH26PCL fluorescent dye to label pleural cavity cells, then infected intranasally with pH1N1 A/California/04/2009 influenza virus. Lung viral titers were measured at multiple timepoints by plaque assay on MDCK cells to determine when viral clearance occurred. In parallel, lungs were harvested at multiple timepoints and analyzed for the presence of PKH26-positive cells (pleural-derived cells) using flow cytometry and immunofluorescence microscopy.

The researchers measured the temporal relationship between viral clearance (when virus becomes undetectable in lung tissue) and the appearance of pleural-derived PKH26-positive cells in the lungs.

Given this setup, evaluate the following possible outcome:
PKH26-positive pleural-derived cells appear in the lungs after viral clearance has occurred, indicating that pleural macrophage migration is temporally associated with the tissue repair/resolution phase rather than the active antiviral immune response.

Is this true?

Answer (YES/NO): YES